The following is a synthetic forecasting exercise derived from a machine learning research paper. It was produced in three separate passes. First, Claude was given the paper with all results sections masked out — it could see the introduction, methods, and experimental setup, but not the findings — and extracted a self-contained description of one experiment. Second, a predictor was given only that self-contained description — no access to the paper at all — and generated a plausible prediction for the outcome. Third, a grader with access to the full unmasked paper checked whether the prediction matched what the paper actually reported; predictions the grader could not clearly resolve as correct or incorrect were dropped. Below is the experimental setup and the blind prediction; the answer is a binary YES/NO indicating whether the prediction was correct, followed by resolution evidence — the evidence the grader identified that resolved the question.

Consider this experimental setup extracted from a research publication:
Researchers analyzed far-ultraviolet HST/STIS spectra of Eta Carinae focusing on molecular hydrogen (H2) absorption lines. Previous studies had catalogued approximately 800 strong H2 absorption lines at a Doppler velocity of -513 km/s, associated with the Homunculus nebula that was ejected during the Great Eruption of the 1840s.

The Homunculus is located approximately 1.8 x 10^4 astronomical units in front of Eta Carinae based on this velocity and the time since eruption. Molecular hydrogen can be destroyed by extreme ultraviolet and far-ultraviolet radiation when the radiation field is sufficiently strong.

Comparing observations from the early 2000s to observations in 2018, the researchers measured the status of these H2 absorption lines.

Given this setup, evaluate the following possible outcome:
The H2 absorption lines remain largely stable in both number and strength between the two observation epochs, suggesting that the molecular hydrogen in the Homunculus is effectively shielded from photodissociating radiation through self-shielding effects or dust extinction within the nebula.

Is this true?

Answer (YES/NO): NO